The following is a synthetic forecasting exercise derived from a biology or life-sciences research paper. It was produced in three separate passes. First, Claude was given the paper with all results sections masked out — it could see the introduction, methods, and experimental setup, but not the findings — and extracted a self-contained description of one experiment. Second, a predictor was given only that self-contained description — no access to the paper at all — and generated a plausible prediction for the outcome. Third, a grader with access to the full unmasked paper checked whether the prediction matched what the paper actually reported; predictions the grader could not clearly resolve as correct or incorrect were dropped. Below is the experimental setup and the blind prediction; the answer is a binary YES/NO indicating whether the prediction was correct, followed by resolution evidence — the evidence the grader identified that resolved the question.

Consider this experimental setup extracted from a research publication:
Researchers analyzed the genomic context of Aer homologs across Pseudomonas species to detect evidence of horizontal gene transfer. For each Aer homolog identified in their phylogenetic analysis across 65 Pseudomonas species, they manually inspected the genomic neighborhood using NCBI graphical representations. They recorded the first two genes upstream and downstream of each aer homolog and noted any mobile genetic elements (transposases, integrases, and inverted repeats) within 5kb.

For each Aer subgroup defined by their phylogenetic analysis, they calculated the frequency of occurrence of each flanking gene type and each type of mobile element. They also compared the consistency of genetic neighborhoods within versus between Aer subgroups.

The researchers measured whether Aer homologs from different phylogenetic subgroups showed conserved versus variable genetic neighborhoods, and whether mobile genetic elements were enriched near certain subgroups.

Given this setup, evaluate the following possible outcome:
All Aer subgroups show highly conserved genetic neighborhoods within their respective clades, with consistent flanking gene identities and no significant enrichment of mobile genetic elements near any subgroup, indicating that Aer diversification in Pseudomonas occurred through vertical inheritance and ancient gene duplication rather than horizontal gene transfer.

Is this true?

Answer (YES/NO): NO